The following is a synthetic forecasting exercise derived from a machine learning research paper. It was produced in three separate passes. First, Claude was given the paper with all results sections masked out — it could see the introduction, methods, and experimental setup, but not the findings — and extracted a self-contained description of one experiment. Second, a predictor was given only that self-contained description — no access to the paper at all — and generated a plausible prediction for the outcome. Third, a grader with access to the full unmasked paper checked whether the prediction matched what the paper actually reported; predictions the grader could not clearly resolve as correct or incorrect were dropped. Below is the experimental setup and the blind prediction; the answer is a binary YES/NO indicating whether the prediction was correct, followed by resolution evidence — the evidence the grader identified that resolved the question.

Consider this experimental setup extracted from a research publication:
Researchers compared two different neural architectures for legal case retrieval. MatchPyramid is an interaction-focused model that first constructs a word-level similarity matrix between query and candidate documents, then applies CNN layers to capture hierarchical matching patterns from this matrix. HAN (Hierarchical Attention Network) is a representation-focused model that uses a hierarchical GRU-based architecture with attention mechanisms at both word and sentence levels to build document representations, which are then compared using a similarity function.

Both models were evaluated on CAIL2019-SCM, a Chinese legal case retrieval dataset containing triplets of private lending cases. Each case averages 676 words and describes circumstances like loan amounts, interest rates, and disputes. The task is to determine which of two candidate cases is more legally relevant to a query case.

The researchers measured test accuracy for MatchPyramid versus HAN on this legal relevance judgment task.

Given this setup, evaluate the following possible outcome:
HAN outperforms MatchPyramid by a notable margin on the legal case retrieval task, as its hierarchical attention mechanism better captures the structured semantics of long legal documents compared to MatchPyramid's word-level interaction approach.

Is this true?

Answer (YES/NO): NO